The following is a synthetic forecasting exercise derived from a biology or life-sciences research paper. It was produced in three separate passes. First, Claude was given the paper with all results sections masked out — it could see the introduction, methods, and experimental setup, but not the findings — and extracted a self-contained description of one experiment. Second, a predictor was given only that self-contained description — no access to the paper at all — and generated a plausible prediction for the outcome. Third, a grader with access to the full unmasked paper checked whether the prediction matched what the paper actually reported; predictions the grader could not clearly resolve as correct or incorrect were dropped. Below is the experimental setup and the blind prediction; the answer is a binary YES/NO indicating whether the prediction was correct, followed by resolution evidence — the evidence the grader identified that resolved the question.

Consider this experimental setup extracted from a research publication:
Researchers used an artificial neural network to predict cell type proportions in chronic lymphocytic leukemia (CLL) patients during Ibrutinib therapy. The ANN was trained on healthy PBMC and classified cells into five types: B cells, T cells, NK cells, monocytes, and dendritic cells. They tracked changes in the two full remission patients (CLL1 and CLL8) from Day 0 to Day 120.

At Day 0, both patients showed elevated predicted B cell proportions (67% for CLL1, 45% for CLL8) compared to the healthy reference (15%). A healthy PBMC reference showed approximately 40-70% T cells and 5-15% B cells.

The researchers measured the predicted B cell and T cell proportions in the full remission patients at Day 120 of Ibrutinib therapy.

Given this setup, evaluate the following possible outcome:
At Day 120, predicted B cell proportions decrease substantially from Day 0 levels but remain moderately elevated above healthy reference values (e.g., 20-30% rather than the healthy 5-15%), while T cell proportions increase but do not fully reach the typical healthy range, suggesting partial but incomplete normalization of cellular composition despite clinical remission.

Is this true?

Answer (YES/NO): NO